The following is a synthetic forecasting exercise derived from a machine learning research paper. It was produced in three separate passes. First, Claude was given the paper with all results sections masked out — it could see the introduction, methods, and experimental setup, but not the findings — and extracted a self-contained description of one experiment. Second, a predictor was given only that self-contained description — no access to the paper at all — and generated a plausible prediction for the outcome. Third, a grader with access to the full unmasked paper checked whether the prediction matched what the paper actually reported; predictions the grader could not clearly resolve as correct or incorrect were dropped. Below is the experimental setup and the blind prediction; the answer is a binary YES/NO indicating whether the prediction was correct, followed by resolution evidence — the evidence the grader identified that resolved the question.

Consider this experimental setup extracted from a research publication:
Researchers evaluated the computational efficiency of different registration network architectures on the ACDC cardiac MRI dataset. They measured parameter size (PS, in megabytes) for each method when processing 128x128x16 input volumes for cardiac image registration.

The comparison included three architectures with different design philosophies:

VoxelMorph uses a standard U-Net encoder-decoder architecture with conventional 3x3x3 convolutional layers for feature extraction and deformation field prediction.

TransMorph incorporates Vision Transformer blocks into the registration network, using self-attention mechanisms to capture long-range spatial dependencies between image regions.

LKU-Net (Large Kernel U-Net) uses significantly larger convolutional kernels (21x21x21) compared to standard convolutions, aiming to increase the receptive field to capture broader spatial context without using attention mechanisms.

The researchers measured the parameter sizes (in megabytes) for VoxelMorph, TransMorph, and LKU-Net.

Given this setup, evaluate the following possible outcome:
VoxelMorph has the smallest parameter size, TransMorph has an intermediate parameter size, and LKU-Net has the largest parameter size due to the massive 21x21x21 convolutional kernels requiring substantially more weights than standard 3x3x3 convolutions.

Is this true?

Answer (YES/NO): NO